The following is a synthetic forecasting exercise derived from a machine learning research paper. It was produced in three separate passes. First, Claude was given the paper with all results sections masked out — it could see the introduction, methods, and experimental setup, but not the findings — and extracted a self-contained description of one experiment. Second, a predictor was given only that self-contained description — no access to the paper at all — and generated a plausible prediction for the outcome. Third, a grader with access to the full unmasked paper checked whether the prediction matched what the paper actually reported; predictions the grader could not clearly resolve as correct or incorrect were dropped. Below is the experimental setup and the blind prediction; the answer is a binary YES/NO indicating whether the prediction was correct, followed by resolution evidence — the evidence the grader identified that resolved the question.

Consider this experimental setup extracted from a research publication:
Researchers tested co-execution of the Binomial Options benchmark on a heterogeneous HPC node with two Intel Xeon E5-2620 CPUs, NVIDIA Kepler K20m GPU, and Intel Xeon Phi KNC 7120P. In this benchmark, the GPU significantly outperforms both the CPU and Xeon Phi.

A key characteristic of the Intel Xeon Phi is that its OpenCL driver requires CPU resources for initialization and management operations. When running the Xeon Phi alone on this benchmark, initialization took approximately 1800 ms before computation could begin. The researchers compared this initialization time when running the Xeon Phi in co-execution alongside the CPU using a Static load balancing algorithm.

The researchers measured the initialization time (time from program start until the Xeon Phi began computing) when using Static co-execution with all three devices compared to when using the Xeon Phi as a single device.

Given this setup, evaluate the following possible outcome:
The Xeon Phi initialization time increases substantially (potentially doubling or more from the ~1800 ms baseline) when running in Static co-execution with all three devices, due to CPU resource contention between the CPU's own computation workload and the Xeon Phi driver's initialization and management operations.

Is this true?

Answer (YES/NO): NO